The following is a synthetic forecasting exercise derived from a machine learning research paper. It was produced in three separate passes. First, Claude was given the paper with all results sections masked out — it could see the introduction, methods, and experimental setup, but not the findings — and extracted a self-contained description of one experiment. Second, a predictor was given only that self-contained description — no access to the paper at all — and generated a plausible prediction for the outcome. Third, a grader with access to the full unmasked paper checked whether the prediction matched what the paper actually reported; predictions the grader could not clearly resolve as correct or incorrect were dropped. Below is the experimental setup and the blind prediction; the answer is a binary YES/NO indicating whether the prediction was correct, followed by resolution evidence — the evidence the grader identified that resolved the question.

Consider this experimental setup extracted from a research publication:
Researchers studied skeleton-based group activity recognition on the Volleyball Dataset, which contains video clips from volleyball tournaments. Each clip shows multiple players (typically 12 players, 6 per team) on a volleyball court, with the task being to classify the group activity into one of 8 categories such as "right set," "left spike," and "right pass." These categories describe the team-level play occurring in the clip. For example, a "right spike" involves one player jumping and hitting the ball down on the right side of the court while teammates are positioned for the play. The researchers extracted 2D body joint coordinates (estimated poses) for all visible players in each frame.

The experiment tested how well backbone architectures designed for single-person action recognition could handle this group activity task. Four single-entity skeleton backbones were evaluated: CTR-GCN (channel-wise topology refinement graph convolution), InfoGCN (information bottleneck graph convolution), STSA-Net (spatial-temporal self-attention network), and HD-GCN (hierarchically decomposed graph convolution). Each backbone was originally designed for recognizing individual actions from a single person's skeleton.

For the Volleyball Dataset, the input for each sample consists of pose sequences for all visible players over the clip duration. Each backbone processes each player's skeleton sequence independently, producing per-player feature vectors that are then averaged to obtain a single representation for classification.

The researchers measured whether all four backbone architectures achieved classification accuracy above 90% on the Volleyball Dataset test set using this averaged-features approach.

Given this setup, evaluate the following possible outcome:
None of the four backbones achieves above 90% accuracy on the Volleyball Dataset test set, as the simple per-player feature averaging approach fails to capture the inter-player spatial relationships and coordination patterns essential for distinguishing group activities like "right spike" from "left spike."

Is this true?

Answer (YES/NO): NO